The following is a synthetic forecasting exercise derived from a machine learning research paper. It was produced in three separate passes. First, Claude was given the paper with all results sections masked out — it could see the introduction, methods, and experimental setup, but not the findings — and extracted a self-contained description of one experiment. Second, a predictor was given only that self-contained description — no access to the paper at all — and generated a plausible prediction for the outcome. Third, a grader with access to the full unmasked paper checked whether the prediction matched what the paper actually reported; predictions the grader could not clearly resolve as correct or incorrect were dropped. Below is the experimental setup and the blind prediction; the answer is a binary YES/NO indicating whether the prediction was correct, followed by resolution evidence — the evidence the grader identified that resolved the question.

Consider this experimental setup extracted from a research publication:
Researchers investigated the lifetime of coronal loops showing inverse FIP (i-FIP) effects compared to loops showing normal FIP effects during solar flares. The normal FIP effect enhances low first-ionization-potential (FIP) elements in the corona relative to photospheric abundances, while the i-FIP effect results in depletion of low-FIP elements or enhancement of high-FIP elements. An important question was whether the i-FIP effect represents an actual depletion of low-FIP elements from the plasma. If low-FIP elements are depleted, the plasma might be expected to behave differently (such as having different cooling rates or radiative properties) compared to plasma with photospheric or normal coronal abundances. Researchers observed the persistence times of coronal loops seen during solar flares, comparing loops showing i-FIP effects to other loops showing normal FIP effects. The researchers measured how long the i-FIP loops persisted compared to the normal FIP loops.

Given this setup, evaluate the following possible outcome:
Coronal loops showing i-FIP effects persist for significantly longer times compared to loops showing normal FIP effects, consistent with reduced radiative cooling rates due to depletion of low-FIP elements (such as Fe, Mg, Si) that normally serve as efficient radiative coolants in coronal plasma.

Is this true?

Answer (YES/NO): YES